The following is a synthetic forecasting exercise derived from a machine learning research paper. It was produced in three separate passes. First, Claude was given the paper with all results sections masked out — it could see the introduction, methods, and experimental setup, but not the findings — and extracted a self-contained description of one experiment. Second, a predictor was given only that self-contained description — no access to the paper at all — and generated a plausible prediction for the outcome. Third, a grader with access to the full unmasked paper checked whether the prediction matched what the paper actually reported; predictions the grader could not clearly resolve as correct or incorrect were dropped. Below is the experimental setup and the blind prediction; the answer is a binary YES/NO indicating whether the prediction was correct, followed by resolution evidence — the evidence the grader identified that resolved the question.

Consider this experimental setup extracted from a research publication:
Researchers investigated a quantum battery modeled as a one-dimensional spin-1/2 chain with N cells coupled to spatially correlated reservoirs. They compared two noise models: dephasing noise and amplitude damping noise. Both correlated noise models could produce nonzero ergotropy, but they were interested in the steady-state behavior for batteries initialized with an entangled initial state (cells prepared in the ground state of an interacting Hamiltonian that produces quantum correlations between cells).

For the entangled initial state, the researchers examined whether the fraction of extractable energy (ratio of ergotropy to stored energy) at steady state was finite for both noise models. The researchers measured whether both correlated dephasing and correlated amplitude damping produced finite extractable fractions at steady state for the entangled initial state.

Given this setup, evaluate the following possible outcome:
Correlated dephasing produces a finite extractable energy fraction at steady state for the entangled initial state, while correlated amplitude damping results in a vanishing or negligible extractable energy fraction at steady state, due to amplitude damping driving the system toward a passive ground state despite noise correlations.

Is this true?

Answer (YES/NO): NO